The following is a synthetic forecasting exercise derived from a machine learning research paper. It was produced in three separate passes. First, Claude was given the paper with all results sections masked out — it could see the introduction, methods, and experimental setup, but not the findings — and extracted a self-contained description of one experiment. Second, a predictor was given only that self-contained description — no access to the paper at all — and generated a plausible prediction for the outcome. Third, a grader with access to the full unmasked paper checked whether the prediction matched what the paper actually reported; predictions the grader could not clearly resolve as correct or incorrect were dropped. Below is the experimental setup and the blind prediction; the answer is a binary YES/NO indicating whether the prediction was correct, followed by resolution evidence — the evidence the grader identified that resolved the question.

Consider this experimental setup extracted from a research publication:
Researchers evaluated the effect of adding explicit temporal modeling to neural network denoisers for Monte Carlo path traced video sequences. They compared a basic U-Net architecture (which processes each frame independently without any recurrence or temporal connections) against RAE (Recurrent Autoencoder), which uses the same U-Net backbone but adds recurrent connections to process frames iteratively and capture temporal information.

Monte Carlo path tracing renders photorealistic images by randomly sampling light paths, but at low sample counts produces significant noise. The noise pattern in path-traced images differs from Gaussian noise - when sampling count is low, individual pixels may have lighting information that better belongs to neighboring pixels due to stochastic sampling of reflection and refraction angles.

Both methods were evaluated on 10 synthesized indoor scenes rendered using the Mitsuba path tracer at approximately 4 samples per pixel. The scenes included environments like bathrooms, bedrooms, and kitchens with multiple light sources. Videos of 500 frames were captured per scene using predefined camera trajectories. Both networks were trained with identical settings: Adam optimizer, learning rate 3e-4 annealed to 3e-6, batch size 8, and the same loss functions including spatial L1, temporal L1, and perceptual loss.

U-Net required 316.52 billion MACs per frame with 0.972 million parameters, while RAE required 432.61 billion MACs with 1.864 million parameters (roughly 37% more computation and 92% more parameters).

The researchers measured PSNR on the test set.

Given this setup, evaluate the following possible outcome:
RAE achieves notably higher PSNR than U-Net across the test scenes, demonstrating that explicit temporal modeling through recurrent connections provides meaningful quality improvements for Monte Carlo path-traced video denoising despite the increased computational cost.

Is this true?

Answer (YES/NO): NO